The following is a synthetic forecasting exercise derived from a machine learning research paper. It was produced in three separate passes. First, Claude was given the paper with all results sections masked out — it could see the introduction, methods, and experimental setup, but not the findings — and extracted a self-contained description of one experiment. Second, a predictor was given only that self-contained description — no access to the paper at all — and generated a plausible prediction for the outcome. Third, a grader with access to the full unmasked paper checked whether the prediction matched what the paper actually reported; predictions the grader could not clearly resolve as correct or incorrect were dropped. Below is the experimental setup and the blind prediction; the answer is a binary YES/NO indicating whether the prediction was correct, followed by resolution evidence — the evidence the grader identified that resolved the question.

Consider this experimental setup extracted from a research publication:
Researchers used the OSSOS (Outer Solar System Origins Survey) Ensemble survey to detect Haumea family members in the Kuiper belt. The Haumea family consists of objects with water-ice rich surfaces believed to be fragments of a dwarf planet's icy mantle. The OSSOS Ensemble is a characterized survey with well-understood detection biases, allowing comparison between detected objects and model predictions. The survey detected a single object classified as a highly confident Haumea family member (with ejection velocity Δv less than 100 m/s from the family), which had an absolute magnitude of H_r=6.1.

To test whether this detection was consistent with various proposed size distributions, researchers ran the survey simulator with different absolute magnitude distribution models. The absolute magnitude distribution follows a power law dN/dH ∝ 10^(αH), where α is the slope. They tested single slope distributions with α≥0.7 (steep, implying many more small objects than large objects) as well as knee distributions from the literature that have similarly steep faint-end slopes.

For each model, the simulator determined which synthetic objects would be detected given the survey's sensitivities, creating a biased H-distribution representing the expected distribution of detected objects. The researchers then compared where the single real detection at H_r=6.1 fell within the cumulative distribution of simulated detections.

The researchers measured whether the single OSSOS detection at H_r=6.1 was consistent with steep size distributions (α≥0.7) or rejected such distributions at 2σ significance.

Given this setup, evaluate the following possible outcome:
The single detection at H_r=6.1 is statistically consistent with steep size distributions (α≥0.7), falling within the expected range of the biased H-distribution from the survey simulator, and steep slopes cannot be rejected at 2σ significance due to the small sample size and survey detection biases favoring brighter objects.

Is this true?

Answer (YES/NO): NO